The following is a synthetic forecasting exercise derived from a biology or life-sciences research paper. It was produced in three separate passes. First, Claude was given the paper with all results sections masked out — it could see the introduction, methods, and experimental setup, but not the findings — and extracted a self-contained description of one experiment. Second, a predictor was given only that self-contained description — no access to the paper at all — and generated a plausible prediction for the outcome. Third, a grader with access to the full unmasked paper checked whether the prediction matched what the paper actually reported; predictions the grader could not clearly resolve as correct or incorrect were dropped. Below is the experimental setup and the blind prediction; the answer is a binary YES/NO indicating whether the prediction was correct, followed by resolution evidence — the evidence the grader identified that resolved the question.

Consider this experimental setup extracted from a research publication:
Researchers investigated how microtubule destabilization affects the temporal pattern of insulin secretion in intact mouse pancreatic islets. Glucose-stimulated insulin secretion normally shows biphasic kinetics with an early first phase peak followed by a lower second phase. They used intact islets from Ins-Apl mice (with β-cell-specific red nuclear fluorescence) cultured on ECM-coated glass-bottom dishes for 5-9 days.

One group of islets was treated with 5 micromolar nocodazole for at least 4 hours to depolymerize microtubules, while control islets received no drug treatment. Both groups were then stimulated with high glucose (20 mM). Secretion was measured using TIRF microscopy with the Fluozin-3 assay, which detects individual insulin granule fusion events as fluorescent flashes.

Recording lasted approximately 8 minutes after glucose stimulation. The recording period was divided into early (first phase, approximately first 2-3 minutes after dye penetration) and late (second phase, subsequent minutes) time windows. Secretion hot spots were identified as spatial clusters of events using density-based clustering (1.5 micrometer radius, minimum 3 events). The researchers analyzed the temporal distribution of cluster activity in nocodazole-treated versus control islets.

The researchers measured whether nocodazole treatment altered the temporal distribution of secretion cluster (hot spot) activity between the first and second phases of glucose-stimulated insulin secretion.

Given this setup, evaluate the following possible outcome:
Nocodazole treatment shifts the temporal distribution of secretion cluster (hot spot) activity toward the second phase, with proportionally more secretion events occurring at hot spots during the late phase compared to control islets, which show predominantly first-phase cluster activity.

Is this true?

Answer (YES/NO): YES